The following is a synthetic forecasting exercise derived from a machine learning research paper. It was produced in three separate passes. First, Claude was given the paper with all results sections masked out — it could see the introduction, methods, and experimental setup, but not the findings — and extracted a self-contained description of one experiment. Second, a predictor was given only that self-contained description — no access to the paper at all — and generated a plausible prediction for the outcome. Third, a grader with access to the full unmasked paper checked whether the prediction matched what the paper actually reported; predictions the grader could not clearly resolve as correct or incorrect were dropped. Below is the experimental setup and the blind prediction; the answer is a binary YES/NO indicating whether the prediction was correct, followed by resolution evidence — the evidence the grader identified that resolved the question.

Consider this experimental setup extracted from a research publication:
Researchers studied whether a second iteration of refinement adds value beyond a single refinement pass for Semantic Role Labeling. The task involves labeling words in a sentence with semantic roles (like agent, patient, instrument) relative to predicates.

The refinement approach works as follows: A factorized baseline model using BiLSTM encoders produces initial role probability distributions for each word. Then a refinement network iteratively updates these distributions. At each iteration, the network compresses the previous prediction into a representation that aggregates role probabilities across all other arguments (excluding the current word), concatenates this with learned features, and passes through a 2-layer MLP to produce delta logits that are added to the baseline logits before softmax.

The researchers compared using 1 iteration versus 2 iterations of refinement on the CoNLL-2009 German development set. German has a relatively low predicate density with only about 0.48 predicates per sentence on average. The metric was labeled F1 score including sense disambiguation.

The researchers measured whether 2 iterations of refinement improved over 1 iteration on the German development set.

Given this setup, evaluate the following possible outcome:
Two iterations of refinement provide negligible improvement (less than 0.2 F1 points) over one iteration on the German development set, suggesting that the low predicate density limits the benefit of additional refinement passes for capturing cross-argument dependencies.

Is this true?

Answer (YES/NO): NO